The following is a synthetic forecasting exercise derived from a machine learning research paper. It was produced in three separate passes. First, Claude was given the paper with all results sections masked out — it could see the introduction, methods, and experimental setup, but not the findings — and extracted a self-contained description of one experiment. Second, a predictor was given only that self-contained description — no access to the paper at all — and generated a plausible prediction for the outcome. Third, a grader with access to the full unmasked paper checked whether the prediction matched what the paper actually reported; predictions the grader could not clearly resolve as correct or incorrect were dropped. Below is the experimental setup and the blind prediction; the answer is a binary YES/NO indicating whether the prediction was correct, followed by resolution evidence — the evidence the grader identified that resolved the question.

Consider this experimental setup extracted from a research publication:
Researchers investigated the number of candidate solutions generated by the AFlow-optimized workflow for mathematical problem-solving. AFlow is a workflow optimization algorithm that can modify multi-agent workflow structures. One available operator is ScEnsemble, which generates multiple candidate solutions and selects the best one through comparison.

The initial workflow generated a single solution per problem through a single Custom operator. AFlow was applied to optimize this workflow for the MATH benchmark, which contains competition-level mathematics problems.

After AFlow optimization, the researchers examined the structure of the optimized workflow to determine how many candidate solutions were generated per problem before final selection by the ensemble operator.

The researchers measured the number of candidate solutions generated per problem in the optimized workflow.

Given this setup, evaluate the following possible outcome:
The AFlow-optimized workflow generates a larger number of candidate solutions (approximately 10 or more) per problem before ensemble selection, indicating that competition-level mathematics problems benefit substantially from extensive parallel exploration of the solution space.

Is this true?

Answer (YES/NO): NO